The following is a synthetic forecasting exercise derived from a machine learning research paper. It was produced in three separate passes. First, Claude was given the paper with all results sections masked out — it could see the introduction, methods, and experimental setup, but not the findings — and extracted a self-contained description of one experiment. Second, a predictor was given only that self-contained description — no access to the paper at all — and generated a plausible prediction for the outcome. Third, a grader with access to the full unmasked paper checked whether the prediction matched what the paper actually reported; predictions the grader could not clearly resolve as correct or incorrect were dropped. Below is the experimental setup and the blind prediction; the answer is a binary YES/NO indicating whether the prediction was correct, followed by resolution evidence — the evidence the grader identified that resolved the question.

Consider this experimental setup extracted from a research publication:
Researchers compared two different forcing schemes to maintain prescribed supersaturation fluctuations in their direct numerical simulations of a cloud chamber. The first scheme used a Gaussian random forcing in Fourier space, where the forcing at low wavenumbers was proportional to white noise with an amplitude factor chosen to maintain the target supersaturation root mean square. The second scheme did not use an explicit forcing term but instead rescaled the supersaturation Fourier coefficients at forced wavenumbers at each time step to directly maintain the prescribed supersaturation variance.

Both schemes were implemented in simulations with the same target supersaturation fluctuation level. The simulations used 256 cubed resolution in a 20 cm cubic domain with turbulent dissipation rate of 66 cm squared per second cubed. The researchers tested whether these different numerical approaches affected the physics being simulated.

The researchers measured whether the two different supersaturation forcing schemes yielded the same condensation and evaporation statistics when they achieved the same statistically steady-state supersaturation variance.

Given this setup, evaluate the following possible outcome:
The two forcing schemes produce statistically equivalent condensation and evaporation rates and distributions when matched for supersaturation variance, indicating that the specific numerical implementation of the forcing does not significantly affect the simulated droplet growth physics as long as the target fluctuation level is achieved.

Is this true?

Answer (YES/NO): YES